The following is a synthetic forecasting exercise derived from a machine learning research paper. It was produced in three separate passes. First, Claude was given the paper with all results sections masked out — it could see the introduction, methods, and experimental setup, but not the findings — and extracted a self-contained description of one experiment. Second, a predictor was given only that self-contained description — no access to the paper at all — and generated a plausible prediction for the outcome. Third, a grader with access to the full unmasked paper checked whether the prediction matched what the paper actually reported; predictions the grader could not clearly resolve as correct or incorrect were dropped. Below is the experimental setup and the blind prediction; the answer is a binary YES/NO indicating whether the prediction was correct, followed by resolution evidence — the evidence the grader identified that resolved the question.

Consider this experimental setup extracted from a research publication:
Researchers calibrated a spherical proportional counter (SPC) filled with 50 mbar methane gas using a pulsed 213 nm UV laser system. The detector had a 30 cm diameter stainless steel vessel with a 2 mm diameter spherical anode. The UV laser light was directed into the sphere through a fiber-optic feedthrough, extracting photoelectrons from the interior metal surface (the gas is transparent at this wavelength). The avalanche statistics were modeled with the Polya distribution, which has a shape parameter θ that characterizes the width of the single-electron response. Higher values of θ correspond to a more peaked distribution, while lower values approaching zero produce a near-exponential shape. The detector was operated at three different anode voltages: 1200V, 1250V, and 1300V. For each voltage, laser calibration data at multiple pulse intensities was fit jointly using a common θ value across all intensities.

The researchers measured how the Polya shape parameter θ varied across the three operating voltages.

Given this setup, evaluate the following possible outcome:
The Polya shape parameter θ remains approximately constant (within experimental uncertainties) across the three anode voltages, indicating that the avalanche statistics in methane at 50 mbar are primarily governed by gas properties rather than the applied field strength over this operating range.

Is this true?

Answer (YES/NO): NO